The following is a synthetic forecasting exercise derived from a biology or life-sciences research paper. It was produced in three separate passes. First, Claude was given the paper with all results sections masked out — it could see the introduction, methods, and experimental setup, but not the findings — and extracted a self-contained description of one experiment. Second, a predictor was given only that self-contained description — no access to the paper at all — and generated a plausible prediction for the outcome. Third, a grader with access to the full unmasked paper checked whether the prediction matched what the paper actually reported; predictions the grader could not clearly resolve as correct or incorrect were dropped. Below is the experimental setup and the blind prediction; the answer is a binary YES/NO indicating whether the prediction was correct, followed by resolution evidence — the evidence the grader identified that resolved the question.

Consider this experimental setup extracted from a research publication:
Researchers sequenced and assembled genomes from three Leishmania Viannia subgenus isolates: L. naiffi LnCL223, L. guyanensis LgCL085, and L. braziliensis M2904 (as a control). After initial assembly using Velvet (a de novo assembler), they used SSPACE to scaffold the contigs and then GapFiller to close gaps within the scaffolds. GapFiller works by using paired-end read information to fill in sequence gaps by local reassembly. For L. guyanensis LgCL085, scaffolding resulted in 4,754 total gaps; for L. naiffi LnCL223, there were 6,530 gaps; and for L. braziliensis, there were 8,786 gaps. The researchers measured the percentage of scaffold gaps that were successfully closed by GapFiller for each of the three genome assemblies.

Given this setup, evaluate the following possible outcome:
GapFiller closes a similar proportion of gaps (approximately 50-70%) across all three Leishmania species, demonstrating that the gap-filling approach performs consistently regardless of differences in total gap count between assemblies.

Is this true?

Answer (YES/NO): NO